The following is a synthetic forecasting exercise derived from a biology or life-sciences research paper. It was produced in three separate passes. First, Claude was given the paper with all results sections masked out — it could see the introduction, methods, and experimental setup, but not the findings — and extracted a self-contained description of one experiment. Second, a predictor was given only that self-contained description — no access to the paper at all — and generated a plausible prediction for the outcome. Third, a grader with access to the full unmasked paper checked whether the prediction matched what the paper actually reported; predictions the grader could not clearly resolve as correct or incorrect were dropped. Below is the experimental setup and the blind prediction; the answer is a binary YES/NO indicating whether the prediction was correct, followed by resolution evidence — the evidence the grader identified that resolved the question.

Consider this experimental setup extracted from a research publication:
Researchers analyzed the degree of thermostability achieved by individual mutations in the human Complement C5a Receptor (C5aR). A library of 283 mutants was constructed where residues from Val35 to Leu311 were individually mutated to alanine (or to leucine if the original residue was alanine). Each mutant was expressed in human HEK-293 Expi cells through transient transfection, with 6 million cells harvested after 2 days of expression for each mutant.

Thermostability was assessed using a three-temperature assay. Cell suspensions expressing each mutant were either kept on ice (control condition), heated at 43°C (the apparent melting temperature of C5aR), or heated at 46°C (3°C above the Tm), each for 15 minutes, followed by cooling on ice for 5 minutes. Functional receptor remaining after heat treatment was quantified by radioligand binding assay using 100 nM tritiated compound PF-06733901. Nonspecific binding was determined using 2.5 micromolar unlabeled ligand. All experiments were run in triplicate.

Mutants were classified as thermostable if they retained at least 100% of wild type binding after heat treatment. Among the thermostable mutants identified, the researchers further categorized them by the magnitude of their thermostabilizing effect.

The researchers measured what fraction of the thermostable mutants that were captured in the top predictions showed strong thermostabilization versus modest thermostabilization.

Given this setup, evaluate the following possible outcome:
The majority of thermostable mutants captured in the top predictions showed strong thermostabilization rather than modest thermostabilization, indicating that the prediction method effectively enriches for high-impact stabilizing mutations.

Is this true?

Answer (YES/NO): NO